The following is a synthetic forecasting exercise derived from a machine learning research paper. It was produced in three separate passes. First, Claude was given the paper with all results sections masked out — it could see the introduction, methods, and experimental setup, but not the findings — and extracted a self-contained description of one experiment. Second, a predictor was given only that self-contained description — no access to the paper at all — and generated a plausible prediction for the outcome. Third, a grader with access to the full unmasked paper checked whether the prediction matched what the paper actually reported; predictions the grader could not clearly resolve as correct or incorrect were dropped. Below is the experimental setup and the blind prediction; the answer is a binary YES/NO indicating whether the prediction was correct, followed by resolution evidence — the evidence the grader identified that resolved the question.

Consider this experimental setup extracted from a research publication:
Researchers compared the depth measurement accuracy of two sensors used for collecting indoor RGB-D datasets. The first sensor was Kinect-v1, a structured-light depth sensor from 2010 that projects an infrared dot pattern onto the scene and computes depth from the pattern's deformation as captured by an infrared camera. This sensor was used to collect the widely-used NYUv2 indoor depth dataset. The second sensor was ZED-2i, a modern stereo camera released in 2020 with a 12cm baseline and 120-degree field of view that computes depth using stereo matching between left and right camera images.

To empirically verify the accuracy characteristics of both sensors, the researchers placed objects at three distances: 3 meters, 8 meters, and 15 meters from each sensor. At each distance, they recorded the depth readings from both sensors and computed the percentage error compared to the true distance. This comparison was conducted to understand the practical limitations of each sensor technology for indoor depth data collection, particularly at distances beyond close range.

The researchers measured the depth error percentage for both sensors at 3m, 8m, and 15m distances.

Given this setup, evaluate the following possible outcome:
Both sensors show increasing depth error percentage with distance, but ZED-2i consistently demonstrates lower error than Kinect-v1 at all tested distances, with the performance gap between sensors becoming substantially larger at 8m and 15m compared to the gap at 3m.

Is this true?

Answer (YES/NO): NO